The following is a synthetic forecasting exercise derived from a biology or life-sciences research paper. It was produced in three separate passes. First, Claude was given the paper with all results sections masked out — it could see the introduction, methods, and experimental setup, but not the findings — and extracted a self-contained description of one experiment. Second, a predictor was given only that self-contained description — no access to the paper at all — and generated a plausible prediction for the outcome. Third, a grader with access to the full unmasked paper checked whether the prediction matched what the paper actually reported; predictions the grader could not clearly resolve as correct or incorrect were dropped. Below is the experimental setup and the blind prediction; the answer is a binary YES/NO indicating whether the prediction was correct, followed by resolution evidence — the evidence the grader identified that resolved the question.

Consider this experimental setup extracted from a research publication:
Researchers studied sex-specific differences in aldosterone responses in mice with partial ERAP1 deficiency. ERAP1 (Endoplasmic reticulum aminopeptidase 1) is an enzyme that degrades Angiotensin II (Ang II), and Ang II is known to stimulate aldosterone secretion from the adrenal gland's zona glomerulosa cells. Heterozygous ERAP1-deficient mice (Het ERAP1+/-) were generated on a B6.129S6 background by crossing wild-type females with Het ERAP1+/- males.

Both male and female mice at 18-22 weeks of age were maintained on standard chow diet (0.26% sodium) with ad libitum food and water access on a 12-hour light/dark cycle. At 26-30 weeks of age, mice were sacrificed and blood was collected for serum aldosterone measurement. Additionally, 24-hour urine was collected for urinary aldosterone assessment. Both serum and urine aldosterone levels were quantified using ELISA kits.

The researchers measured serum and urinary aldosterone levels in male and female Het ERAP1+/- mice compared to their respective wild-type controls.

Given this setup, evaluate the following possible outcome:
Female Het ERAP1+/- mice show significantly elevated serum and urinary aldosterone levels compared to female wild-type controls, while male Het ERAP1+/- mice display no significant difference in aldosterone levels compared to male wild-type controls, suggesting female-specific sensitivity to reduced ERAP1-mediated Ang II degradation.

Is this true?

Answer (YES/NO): NO